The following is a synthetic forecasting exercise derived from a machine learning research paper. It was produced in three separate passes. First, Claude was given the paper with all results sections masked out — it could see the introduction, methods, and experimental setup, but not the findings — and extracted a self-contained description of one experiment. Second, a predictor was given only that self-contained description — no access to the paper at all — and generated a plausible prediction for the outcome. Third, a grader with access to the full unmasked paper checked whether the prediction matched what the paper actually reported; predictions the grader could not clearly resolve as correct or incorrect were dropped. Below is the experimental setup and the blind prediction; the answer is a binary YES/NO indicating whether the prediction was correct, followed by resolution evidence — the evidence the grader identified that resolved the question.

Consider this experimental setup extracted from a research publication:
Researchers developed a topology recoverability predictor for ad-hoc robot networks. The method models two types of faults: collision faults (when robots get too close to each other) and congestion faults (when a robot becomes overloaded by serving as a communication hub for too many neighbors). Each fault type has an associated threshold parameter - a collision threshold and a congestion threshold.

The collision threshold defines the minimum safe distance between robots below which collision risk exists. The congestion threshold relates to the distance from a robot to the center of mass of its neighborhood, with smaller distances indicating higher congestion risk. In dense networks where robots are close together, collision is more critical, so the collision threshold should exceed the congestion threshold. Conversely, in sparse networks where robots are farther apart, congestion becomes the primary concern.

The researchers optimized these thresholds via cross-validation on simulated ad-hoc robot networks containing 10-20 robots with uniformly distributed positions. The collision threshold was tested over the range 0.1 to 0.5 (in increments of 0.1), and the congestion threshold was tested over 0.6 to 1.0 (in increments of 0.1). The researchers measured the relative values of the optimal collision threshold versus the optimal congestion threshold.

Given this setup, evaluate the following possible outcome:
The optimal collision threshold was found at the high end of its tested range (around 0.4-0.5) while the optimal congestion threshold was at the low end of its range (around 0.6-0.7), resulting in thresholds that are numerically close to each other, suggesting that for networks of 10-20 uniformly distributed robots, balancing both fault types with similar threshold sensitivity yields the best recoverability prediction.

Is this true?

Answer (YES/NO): NO